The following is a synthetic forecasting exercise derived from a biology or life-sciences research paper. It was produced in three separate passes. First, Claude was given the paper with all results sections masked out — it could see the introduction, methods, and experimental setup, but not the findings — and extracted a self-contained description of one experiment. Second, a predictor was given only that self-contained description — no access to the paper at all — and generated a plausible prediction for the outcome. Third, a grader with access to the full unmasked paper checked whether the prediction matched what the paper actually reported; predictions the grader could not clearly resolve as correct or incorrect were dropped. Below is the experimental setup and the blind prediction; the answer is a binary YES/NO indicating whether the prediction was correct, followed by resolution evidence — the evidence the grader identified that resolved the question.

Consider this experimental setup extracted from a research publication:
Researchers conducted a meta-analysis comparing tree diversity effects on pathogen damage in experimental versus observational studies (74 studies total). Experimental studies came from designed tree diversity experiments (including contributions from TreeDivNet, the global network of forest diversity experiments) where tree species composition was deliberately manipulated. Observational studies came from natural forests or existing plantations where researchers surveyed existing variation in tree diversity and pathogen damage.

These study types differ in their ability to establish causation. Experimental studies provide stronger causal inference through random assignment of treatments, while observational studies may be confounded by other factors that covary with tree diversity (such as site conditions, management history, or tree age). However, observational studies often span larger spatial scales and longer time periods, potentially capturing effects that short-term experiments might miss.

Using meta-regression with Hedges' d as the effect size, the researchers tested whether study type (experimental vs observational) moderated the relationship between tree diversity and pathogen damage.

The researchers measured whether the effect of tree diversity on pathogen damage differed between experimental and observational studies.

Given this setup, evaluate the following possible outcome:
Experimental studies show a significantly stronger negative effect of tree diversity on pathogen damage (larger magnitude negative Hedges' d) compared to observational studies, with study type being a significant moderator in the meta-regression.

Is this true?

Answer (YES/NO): NO